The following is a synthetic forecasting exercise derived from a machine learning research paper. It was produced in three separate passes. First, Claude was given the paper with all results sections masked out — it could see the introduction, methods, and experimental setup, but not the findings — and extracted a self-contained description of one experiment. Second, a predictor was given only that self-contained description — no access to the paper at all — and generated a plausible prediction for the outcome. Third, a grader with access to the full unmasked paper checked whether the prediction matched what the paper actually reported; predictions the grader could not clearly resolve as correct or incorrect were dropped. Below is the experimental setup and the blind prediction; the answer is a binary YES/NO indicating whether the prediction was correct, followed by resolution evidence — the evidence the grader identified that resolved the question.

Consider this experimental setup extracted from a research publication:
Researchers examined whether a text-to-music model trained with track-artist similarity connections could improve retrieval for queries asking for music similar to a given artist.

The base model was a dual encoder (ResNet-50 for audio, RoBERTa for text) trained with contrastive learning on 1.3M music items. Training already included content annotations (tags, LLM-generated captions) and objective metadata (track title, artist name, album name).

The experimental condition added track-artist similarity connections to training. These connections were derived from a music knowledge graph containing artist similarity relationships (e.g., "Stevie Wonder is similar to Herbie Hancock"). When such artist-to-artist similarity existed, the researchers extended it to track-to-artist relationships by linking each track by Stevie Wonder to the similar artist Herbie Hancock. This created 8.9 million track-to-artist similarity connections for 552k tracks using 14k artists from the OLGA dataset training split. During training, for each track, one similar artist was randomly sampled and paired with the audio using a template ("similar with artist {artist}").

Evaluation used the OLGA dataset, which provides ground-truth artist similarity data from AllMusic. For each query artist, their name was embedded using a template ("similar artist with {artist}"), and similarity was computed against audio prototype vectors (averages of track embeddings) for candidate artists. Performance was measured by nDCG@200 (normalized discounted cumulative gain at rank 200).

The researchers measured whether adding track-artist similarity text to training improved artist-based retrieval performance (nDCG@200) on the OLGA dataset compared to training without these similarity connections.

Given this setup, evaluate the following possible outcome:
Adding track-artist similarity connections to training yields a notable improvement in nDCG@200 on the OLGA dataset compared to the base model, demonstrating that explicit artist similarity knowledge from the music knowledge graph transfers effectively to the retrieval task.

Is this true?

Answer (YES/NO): YES